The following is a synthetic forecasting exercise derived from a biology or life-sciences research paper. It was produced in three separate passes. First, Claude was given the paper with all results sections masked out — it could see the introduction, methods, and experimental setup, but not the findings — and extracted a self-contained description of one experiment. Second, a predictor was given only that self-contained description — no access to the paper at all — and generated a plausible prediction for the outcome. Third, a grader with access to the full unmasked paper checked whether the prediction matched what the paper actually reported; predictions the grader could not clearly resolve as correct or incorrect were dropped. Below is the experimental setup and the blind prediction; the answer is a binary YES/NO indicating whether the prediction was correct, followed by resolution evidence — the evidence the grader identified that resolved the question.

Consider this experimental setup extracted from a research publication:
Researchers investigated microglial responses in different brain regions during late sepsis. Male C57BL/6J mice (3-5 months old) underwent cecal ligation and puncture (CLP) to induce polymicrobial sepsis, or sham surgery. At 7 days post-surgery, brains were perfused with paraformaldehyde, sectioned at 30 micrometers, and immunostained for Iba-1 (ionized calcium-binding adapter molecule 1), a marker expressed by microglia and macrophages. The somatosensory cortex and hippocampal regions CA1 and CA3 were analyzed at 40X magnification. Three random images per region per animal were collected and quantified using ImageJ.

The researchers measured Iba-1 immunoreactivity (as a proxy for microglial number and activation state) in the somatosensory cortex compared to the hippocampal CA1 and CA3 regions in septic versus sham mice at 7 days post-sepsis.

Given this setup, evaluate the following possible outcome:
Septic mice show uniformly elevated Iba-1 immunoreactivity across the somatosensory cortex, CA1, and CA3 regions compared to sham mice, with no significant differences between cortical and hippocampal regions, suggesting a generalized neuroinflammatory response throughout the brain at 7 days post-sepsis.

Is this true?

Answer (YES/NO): NO